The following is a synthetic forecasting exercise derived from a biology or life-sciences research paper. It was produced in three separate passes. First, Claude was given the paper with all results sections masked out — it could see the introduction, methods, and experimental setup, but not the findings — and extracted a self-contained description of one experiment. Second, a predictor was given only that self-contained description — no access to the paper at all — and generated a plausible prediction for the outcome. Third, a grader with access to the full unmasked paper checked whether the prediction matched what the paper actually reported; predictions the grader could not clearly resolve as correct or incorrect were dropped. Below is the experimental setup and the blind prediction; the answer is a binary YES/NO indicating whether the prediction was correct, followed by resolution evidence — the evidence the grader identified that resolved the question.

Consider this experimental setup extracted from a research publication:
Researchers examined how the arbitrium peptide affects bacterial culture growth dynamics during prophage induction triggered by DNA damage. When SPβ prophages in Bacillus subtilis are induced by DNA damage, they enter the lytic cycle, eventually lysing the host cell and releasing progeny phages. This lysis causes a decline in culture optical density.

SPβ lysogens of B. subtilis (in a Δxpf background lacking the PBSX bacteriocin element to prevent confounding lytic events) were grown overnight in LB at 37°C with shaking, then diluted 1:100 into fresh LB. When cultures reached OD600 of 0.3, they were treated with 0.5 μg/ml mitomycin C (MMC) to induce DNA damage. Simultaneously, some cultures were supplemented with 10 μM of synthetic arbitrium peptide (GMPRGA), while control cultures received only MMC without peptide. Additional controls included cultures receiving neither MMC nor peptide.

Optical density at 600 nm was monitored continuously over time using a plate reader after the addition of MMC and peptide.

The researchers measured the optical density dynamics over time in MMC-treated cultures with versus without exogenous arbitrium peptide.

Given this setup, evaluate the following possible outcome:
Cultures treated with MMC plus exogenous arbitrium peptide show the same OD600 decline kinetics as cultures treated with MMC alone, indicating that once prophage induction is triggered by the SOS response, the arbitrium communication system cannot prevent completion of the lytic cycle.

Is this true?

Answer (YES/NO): NO